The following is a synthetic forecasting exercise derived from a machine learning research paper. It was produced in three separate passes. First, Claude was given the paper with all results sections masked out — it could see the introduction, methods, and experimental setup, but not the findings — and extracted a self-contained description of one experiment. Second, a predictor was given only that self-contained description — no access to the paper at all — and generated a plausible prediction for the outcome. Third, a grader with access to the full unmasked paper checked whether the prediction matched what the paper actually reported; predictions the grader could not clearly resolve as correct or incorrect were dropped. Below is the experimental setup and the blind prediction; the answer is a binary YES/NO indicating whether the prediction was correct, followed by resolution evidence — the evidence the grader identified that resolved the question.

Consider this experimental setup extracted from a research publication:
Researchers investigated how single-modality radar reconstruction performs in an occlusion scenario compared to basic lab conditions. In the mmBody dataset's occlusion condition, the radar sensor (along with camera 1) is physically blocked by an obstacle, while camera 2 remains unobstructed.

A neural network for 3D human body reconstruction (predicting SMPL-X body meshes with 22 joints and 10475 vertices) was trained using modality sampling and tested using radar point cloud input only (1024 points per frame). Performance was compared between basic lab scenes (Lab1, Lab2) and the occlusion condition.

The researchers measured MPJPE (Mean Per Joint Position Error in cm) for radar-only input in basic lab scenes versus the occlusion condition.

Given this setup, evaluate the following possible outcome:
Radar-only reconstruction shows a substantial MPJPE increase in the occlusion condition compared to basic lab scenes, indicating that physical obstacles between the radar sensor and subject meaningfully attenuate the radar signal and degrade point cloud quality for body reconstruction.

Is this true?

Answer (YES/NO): NO